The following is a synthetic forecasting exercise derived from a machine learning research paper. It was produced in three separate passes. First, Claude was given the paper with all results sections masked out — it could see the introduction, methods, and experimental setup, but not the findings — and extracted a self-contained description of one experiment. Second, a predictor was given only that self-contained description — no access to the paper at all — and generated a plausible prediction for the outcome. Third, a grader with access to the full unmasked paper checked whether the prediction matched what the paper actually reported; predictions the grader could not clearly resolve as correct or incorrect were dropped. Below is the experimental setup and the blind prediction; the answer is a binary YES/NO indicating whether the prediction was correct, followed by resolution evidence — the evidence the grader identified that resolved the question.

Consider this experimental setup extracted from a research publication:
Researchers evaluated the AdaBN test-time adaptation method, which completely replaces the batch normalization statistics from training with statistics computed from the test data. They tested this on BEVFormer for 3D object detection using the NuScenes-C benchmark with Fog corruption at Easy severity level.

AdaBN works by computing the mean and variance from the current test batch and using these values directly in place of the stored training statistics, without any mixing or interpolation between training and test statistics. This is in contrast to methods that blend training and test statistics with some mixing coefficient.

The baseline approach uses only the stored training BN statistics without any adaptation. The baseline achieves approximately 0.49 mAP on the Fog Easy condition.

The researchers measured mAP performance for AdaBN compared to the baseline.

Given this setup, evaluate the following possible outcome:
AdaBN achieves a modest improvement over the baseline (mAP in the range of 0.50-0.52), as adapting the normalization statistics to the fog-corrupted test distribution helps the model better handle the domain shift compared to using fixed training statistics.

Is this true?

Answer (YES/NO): NO